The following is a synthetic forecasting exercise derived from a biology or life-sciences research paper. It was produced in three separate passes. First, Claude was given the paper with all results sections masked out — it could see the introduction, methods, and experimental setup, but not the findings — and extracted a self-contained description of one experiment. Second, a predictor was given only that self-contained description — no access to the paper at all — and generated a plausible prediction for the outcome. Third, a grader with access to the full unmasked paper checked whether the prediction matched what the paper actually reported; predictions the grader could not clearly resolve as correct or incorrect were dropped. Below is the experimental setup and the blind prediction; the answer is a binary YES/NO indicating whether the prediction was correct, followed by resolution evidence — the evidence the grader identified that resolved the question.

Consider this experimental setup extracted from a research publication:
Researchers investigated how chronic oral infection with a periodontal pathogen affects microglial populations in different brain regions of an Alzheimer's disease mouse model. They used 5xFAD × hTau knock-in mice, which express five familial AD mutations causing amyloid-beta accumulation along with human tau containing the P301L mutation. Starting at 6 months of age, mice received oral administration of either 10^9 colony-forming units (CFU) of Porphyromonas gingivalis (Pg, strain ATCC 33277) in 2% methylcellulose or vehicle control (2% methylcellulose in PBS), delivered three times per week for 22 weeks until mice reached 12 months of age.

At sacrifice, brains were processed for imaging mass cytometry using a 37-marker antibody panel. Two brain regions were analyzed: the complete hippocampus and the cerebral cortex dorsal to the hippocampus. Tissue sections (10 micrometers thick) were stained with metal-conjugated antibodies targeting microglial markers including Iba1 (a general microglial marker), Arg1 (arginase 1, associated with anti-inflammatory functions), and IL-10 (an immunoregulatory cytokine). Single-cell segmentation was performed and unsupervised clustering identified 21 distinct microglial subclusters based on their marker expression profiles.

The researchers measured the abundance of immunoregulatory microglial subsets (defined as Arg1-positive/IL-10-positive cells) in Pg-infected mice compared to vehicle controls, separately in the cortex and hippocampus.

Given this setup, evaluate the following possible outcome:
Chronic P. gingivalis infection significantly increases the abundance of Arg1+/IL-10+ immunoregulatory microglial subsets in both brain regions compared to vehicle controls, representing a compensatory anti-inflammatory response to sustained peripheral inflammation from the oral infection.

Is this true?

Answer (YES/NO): NO